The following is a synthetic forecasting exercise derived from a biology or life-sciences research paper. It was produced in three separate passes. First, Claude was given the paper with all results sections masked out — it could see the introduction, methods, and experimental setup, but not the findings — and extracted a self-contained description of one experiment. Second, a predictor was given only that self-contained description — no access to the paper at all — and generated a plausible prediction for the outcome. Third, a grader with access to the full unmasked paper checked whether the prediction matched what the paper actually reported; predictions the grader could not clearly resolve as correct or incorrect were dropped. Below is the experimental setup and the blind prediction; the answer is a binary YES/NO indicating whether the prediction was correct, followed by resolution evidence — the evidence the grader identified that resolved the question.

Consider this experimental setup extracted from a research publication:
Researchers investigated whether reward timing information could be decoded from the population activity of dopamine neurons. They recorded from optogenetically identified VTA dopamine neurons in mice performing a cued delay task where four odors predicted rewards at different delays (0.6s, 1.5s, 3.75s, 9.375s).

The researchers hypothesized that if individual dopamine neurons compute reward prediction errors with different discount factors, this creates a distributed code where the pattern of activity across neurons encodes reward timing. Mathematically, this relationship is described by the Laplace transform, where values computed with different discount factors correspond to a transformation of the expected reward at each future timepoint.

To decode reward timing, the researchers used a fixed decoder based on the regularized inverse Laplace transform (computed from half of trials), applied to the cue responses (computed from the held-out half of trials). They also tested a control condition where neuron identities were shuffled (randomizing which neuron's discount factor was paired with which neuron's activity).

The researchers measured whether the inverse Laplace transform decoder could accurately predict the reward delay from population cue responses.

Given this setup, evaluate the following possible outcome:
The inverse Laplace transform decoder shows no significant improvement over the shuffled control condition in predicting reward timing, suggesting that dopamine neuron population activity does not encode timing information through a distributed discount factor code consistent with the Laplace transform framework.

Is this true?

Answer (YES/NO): NO